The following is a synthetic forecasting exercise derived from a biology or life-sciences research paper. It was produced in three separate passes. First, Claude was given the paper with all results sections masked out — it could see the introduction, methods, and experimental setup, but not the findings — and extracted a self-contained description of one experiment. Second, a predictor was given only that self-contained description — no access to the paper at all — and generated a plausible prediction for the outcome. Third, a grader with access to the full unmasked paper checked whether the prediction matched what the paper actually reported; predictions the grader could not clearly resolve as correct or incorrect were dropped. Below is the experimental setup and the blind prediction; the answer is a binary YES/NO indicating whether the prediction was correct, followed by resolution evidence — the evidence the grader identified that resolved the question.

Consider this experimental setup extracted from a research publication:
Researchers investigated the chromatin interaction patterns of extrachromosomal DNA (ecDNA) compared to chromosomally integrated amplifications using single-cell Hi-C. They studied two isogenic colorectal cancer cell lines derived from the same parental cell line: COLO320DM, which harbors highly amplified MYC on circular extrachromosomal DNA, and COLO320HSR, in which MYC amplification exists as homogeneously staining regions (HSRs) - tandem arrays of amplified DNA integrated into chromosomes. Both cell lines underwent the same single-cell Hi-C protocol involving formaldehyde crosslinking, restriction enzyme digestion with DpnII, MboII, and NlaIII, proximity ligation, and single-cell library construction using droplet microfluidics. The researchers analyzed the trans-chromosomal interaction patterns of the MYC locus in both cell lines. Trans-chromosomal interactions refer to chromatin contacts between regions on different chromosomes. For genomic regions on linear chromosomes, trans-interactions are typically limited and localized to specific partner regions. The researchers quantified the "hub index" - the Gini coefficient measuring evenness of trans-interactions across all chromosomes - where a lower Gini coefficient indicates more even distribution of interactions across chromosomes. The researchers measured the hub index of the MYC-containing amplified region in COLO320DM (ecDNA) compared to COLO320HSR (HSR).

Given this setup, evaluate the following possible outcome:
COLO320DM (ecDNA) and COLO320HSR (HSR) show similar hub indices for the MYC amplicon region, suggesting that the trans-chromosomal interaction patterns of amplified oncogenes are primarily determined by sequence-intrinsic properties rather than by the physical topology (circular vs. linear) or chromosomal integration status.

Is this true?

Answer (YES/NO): NO